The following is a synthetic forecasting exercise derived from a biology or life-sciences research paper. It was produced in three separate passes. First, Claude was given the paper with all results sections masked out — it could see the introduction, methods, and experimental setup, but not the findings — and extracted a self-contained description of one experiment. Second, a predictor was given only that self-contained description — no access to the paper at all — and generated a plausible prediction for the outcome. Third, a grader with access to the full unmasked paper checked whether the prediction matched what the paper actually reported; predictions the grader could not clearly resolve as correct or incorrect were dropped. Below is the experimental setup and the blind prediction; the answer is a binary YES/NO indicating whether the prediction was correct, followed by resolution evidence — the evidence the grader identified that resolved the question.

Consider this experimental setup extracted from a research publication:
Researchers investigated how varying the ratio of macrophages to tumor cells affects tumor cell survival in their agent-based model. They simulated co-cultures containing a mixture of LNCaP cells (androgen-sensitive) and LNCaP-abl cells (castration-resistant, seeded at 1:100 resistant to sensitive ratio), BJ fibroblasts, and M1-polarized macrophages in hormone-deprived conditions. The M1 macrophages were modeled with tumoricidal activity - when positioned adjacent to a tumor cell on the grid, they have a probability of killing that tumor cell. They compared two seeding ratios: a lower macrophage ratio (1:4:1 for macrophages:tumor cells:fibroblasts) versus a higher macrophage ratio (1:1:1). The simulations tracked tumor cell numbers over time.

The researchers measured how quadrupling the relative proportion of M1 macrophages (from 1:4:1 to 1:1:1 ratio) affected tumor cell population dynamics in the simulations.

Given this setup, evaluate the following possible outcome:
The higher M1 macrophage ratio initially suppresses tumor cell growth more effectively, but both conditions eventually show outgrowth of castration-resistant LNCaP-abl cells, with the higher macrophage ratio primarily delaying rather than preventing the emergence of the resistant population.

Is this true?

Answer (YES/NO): NO